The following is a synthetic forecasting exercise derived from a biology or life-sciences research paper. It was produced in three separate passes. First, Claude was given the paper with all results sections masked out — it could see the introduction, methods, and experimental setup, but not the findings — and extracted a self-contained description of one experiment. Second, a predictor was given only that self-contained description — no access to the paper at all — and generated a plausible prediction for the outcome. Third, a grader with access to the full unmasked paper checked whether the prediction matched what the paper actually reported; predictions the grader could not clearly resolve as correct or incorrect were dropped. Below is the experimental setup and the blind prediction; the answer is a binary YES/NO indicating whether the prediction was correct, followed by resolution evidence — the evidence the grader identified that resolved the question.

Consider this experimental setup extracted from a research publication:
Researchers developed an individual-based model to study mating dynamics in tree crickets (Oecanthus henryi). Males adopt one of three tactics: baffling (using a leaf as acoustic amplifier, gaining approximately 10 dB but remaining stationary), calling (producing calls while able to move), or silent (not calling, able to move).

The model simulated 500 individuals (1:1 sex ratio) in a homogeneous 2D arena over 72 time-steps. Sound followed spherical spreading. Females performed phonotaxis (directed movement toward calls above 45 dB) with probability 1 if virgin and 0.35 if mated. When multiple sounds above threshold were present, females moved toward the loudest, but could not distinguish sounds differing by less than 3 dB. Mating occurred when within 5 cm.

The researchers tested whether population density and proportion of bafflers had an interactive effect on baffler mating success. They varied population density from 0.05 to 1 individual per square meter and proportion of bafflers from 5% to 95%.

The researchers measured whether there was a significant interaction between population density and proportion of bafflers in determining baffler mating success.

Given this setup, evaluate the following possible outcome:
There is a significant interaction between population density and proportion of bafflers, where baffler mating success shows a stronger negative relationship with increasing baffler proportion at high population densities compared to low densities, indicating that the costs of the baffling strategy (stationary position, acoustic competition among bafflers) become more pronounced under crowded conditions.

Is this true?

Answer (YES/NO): YES